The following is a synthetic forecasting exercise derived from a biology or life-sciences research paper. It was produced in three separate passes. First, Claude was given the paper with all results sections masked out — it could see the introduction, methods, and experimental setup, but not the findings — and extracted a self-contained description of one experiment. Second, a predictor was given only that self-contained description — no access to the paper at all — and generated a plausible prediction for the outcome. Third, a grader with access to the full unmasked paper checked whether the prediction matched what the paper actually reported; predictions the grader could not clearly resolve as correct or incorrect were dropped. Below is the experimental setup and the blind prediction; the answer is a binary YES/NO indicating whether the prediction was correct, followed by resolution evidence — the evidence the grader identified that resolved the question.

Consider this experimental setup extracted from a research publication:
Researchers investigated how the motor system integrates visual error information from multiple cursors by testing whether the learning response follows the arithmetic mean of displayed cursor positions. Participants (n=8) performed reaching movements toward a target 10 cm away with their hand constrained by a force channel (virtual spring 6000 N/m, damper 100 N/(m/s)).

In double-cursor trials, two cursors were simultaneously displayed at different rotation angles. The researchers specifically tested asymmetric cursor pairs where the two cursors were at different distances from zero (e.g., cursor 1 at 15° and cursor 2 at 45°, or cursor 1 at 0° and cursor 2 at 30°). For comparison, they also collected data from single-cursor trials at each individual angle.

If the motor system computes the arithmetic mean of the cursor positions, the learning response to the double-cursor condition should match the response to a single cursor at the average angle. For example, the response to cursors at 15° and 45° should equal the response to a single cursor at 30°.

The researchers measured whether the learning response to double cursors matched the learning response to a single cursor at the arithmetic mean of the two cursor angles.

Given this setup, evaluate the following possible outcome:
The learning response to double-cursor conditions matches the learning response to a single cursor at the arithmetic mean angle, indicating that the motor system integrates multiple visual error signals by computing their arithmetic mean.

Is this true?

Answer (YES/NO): NO